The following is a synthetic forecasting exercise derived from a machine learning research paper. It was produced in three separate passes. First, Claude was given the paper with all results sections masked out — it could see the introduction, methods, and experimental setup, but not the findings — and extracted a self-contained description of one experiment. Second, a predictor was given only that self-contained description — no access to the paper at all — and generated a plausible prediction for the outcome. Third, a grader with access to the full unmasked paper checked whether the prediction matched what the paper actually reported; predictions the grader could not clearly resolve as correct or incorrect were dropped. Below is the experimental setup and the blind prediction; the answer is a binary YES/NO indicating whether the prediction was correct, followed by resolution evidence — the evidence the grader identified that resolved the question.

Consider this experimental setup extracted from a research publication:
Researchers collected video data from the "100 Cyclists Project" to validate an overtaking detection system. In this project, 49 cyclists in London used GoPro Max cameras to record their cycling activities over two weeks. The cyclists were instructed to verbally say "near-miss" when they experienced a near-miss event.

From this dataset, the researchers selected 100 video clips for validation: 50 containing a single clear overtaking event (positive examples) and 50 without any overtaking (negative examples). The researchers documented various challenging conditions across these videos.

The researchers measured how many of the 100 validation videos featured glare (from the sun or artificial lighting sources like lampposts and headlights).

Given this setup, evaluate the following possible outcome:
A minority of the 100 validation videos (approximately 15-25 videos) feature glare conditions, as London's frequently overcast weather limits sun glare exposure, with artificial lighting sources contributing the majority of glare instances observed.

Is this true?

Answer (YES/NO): YES